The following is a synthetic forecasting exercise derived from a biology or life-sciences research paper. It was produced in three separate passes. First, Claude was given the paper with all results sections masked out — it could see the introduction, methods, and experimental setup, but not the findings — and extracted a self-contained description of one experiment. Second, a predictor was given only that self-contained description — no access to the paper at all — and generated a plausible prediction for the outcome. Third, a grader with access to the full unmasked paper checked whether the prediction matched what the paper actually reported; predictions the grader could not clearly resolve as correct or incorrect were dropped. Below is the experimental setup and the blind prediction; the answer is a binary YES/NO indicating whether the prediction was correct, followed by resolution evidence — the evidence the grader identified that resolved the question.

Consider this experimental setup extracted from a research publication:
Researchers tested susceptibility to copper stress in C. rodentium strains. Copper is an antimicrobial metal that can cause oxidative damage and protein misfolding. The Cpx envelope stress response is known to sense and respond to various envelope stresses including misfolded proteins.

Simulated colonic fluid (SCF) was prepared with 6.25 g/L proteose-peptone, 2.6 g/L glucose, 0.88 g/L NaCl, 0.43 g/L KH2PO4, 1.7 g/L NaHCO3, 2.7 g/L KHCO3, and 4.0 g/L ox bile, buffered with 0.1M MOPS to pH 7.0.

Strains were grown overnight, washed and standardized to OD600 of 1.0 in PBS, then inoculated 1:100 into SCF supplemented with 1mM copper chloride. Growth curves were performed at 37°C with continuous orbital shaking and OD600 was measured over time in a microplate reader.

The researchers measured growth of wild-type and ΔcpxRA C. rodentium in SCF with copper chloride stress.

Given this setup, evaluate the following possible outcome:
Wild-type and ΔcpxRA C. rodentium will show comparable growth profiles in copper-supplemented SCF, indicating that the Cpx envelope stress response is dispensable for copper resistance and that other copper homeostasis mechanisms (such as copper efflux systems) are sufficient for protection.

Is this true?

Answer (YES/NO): NO